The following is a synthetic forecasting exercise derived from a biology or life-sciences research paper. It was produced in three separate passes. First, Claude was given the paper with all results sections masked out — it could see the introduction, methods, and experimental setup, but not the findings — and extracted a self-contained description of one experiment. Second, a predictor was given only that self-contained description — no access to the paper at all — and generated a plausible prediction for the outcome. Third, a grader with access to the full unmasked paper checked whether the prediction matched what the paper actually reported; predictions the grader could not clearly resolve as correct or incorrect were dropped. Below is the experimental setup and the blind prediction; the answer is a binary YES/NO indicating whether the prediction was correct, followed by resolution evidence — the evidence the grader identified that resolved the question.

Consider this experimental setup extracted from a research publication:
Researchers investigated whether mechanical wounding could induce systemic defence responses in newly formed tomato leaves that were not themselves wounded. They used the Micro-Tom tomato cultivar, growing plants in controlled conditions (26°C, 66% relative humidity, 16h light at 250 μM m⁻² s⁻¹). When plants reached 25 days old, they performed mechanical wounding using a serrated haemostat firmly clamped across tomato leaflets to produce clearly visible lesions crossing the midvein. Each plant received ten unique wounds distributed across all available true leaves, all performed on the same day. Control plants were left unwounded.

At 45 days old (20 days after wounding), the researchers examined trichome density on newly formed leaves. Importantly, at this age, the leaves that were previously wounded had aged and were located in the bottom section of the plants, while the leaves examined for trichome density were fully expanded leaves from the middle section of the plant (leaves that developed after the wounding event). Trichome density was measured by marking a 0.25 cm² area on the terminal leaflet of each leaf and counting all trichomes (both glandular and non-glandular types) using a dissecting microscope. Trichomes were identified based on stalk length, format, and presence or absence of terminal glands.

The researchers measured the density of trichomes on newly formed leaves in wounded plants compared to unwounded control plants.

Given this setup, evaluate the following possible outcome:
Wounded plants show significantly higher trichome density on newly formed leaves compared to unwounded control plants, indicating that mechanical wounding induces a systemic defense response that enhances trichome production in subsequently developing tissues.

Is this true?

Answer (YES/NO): YES